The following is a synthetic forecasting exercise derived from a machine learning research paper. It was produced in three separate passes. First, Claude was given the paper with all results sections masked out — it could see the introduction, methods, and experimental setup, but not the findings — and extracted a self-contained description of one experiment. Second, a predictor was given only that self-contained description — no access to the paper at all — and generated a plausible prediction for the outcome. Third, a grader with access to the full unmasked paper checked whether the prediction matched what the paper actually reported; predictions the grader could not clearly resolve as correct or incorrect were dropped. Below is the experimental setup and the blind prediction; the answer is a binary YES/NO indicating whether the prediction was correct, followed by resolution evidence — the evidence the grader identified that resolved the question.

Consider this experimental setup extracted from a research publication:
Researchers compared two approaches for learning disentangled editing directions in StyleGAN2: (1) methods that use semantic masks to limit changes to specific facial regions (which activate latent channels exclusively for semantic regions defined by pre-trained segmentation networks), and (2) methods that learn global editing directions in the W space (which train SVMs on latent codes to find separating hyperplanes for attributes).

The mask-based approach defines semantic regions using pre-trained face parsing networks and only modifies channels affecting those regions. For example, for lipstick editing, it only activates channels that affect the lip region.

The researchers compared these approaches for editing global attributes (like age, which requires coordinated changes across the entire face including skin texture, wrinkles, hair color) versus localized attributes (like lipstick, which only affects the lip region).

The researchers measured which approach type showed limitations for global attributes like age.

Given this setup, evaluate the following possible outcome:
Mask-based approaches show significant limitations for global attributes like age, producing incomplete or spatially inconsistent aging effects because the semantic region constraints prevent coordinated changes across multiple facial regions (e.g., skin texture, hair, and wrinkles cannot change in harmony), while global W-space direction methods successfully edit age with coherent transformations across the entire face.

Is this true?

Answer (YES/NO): NO